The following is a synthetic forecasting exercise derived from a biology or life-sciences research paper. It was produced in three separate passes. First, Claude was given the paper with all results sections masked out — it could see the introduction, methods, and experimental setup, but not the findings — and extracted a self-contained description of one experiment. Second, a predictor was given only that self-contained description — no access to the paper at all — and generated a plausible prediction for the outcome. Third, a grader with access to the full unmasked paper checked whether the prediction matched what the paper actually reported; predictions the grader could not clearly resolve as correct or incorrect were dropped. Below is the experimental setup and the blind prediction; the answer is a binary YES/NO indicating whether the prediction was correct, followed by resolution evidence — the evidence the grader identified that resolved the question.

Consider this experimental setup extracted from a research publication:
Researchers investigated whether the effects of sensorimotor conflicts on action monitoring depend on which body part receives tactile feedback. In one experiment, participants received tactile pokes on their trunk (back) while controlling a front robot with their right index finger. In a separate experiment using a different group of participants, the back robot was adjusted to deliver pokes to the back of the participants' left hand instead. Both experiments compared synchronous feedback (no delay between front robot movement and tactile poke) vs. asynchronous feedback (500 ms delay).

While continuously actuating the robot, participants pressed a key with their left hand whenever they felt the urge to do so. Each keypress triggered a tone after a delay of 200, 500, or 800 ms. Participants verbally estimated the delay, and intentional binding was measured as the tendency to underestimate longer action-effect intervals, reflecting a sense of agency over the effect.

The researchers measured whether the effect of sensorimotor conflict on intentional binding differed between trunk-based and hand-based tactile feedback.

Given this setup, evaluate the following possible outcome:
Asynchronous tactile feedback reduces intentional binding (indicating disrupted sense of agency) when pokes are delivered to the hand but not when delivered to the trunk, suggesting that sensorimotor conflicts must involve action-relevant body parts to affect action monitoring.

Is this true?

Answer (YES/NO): NO